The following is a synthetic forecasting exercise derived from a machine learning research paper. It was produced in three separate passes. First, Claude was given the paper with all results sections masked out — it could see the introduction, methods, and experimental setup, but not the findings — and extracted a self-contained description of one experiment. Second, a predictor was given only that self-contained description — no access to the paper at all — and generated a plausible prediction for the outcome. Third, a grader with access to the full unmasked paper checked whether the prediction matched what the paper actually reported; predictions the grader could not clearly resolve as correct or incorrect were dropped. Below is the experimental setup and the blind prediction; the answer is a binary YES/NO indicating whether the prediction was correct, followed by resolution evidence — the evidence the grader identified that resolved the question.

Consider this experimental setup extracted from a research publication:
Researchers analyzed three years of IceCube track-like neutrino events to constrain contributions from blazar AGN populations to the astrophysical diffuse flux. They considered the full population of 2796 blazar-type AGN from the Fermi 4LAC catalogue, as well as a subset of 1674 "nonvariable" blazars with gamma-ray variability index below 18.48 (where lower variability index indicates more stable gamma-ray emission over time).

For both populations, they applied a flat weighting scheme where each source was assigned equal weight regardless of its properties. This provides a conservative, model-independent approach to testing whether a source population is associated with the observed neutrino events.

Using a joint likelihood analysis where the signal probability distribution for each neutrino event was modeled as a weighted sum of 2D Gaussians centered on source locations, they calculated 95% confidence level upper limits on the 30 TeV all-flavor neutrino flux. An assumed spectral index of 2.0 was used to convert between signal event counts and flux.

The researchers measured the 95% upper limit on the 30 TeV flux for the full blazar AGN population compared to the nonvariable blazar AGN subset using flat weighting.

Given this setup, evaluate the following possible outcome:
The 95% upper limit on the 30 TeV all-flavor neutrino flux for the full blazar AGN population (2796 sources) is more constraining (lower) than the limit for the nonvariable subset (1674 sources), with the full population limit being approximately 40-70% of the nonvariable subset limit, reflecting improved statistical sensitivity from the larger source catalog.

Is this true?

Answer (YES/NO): NO